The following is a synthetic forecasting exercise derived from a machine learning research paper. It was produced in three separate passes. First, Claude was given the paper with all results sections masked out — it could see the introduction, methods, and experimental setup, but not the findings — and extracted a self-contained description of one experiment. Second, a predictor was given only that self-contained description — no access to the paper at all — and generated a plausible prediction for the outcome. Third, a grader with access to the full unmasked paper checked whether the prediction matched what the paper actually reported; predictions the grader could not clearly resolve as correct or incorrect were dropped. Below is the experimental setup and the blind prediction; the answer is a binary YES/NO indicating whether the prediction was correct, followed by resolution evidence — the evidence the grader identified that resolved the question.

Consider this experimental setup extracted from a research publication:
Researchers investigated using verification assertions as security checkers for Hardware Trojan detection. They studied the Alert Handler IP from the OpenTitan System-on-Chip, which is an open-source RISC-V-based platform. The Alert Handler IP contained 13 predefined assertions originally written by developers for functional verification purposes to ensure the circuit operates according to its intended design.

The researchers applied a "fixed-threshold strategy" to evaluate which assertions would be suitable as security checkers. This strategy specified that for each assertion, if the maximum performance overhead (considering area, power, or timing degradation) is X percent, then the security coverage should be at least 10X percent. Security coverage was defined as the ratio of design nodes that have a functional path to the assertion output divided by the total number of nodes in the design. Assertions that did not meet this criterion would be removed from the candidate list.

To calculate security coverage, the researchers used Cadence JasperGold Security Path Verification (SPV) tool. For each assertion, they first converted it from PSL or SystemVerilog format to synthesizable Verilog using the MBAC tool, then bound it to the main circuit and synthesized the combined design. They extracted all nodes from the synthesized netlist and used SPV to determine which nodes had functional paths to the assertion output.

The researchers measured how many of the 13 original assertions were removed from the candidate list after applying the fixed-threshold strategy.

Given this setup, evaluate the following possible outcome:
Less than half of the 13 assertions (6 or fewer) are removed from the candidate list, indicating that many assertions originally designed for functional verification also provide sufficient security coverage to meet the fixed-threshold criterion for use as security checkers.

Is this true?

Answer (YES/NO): YES